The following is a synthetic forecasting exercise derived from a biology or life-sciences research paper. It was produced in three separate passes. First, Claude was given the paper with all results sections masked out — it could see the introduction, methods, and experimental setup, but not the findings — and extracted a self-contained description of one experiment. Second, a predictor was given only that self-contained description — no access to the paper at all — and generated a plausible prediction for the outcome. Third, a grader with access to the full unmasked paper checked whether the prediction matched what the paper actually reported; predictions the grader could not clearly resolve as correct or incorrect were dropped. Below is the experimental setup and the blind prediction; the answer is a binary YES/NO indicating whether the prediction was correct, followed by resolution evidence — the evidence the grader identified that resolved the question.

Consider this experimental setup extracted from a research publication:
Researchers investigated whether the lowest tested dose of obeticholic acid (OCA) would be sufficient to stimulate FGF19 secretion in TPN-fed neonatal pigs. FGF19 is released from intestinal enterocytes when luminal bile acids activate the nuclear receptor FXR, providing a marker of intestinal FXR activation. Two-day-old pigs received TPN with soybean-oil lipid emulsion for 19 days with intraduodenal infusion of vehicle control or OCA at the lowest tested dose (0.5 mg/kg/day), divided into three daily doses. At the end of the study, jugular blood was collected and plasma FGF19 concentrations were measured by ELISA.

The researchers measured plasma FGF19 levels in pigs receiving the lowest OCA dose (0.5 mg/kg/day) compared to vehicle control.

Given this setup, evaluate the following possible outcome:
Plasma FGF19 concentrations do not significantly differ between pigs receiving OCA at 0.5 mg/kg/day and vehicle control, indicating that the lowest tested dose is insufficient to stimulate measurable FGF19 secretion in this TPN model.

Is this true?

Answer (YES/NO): YES